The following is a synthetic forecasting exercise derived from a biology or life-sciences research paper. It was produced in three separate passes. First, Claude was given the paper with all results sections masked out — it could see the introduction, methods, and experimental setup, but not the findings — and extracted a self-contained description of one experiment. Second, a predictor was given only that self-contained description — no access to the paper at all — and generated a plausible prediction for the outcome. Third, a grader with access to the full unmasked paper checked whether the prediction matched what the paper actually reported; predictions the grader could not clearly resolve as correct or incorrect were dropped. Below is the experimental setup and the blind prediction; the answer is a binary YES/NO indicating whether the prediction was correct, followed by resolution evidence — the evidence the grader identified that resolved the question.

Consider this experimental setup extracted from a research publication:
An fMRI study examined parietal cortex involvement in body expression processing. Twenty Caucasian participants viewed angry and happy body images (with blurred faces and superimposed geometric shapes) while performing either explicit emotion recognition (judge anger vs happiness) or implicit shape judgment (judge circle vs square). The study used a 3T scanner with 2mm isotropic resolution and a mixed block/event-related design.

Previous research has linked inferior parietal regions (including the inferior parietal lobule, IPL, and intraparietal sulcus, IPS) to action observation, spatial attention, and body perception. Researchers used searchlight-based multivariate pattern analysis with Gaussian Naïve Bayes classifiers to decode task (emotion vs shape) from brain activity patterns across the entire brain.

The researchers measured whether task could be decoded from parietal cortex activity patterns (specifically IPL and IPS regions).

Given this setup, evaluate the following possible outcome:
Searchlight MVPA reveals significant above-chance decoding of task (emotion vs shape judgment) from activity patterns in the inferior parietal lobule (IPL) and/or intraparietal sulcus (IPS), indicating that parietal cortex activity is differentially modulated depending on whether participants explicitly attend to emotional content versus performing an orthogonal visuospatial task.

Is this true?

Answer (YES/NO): YES